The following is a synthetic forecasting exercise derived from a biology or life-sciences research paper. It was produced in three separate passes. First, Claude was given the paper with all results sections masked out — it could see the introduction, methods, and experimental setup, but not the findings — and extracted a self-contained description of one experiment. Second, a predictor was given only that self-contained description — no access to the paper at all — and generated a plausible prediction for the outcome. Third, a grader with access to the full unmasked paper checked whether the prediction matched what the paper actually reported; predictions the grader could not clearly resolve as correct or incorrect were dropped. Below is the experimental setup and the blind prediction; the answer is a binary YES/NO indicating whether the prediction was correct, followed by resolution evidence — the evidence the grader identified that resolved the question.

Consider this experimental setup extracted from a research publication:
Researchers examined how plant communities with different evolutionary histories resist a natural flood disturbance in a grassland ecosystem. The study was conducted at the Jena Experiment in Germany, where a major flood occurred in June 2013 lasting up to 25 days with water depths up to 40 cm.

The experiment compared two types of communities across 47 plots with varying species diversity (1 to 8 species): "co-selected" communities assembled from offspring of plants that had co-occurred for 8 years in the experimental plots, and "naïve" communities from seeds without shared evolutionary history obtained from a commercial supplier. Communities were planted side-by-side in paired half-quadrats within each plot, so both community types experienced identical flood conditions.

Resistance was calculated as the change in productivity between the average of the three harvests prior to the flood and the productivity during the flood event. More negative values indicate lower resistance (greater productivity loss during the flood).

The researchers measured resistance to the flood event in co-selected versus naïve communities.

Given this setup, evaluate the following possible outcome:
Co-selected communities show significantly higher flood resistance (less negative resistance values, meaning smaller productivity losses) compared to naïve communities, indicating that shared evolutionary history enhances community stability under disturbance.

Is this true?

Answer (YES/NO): NO